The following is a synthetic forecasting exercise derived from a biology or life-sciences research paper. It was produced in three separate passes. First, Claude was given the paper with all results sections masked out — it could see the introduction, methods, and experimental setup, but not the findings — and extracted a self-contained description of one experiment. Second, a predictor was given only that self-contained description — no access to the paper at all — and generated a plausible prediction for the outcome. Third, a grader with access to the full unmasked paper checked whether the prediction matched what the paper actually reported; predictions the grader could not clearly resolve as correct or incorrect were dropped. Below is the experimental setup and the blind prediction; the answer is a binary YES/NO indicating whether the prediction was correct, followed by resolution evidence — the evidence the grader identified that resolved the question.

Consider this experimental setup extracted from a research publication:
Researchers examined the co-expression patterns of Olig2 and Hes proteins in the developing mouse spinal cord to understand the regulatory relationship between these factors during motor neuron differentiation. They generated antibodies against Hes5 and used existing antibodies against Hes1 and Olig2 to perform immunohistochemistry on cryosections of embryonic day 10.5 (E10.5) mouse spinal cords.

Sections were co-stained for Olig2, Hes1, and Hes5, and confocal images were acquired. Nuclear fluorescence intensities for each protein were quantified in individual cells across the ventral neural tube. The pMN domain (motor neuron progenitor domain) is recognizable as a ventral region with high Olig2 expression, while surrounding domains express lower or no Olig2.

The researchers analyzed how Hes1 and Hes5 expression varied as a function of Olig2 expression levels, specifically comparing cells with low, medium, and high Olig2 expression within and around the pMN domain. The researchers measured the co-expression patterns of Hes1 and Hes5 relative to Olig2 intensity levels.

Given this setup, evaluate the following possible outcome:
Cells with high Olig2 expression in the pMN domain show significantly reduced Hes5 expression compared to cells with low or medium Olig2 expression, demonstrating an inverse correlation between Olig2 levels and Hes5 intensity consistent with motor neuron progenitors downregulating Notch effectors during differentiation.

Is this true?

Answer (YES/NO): YES